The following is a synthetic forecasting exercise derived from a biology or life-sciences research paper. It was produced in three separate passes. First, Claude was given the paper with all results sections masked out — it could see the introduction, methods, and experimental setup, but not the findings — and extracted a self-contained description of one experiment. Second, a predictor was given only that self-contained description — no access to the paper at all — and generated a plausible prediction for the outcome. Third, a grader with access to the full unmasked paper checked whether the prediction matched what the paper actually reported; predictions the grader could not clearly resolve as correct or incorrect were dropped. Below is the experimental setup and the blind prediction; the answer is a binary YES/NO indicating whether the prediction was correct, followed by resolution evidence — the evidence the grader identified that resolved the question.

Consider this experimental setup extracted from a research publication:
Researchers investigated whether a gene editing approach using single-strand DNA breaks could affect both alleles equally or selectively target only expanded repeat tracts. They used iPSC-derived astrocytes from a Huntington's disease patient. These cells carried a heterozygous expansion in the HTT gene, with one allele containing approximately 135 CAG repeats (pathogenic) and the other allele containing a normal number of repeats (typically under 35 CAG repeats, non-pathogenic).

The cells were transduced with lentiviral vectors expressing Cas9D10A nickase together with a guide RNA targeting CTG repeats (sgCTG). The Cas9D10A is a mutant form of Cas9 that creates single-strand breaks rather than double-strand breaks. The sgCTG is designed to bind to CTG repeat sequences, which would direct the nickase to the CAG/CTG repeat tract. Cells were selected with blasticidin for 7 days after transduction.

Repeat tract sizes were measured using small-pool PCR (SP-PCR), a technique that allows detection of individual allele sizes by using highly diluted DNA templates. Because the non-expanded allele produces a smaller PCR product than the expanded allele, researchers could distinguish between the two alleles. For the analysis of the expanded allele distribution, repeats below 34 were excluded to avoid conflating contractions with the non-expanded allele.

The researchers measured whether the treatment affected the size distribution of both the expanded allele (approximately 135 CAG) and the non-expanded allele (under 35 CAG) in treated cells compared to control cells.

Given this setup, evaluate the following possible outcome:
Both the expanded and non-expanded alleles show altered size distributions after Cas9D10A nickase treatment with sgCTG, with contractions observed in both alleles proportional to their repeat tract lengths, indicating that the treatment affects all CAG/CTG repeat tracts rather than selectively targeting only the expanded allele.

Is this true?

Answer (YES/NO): NO